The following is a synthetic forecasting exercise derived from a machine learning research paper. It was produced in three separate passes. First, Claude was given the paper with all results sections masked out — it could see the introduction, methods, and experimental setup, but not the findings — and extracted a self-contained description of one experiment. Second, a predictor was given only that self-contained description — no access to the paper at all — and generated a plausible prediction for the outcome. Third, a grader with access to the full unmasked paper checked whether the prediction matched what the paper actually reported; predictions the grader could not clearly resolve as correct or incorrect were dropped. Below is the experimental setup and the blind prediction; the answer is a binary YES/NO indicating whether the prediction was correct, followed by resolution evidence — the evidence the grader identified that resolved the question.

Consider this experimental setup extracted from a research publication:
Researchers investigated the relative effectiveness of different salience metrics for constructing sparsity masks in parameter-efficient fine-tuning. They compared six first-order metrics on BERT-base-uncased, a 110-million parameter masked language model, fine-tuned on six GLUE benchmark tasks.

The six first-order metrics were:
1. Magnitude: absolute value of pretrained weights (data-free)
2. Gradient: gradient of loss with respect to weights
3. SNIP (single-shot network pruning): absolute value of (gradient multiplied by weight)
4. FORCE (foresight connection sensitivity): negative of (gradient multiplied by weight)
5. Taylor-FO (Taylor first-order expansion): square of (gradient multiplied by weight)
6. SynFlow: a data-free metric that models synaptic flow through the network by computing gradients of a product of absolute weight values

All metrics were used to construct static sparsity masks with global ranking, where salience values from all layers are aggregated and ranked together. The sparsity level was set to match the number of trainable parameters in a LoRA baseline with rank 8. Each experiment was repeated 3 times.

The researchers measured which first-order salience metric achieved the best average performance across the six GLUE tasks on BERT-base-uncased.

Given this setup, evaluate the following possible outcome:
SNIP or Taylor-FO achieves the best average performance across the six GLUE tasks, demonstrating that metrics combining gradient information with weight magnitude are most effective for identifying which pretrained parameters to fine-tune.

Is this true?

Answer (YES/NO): NO